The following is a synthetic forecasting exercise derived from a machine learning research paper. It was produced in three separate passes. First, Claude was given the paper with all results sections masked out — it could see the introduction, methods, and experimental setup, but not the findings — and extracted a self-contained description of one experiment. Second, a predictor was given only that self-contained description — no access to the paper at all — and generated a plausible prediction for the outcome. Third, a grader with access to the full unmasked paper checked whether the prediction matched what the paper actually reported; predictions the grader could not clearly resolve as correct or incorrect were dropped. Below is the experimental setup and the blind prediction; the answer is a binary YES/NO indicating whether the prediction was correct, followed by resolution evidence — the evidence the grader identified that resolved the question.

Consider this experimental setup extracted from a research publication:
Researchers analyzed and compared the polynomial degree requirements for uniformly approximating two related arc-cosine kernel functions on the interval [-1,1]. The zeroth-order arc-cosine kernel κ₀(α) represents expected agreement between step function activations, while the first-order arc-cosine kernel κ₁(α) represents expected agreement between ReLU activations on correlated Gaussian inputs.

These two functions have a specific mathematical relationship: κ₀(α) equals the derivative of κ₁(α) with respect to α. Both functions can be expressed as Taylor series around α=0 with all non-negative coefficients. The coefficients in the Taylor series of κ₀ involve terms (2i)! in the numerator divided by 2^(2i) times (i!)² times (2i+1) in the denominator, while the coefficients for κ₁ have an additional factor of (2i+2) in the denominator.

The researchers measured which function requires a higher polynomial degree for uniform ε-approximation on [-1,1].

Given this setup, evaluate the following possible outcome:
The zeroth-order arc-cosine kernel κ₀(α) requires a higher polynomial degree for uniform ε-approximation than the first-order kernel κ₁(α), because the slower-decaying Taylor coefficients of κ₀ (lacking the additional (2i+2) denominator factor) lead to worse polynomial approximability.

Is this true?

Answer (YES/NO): YES